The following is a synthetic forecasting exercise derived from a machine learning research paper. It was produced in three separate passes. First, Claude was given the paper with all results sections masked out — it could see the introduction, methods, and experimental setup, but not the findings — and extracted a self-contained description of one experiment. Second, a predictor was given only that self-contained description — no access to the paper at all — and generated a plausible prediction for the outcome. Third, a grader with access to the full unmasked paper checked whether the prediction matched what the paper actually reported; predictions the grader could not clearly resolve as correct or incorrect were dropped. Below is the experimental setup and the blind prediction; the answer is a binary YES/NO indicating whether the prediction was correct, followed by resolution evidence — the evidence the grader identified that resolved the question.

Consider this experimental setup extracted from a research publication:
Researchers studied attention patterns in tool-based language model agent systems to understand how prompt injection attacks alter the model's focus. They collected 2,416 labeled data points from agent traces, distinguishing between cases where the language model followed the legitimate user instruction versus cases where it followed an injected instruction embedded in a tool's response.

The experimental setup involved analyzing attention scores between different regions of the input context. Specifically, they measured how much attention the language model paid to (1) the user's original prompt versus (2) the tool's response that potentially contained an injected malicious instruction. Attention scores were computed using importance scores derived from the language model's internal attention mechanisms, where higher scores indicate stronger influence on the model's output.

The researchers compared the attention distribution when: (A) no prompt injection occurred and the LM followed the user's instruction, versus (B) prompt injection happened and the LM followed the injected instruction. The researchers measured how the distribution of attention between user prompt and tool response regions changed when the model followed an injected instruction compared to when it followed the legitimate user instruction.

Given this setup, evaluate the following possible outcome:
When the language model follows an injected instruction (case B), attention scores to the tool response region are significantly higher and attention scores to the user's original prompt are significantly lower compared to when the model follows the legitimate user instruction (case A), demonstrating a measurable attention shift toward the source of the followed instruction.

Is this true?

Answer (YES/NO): YES